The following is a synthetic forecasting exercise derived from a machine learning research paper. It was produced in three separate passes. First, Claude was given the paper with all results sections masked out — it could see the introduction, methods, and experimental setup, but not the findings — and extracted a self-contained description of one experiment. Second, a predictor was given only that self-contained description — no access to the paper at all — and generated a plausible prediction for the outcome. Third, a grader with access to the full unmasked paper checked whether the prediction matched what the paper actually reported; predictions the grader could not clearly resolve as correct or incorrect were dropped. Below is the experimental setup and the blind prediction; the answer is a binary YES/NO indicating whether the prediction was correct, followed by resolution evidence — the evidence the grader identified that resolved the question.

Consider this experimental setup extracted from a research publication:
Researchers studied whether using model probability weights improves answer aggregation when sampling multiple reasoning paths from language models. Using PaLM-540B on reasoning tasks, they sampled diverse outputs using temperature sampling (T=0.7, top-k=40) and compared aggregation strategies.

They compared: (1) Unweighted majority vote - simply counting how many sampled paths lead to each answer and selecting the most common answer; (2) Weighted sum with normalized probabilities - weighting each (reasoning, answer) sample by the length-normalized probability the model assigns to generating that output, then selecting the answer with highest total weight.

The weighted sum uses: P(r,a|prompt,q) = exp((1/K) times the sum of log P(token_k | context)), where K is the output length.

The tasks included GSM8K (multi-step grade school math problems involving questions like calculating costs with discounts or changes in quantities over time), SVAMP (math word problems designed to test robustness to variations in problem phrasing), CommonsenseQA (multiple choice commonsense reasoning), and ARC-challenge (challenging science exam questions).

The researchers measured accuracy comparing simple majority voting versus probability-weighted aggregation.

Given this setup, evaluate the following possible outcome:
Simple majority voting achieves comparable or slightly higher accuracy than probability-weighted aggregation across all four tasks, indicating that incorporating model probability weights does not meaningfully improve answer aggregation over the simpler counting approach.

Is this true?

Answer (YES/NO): YES